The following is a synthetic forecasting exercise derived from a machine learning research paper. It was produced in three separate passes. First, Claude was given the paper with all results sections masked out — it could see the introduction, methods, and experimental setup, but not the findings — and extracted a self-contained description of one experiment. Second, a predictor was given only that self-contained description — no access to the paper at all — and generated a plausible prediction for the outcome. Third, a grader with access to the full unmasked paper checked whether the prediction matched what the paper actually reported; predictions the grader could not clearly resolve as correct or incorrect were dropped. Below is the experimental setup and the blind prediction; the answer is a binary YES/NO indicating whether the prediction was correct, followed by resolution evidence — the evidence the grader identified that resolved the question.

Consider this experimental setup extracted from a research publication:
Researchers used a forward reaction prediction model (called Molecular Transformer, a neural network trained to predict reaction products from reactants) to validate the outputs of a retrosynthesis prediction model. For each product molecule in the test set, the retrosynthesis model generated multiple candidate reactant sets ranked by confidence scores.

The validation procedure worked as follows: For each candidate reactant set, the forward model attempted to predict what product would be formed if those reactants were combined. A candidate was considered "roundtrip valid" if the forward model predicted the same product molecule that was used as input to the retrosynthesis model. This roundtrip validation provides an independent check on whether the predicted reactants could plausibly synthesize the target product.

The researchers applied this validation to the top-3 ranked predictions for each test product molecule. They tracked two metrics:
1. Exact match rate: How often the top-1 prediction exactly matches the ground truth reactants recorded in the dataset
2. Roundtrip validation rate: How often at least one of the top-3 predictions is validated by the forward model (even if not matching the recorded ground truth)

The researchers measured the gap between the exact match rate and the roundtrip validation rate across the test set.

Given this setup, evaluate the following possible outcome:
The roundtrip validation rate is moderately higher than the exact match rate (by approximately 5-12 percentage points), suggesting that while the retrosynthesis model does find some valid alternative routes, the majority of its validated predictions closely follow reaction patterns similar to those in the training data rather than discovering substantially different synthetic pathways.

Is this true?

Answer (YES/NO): NO